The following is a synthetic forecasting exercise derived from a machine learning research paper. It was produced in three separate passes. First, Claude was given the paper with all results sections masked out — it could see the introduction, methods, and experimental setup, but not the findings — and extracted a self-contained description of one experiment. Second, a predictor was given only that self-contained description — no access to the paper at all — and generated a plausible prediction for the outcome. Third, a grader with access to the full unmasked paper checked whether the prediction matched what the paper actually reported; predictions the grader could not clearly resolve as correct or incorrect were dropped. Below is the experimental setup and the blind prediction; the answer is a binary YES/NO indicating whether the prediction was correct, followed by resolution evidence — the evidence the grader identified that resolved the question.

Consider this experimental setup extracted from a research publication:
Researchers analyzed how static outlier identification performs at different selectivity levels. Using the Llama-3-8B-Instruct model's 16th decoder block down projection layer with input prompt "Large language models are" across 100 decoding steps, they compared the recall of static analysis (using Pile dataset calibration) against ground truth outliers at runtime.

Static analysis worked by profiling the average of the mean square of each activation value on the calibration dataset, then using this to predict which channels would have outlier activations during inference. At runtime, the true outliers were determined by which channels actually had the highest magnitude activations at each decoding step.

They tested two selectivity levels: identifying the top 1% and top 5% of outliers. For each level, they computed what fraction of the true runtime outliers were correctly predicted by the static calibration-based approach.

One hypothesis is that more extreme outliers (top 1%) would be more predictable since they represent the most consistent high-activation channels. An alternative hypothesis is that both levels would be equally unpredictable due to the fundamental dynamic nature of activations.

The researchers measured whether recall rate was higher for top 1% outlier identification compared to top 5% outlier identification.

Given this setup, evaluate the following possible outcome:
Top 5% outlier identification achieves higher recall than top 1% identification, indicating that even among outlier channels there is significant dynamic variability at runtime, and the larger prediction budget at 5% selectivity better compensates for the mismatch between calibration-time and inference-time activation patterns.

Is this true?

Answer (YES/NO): NO